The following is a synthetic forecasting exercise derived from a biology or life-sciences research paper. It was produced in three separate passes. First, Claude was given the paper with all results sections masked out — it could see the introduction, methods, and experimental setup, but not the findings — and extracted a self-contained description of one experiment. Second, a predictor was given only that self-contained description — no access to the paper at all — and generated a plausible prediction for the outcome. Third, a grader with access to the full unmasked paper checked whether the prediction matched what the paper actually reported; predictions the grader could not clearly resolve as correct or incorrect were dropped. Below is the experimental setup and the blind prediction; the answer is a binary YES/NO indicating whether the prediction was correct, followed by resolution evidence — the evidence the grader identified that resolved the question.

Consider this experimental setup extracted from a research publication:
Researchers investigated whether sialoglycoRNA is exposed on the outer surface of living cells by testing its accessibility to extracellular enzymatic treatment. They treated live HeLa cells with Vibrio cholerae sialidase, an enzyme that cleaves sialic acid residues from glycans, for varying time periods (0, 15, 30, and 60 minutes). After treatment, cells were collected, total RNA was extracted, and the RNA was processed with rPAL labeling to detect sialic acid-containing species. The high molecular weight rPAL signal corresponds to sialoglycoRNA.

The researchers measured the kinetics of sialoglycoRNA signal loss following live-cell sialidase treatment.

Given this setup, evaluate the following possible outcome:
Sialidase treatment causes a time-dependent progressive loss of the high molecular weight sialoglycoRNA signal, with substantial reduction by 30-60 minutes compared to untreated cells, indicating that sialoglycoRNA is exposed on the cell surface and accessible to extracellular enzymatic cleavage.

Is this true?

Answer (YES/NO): YES